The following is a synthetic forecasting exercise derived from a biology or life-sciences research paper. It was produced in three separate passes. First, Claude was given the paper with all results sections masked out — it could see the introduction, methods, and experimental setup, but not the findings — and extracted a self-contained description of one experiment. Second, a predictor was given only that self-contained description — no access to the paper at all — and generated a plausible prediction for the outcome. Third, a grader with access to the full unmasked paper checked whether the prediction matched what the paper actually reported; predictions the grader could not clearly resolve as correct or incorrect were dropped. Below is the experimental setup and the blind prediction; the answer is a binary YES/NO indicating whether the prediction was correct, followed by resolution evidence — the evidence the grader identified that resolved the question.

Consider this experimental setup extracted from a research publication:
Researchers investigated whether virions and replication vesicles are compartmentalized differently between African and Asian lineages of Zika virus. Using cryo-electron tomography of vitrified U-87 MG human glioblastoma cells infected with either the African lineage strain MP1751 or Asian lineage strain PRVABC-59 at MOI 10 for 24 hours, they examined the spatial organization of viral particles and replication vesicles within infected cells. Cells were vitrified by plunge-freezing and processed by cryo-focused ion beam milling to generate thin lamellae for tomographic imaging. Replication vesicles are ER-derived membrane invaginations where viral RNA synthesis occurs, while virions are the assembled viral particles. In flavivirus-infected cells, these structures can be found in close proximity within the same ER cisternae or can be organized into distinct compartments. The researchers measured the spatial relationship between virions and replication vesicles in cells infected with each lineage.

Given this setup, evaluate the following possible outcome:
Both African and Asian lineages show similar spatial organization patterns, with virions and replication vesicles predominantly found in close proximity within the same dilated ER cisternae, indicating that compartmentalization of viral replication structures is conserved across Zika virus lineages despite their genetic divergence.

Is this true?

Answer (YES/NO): NO